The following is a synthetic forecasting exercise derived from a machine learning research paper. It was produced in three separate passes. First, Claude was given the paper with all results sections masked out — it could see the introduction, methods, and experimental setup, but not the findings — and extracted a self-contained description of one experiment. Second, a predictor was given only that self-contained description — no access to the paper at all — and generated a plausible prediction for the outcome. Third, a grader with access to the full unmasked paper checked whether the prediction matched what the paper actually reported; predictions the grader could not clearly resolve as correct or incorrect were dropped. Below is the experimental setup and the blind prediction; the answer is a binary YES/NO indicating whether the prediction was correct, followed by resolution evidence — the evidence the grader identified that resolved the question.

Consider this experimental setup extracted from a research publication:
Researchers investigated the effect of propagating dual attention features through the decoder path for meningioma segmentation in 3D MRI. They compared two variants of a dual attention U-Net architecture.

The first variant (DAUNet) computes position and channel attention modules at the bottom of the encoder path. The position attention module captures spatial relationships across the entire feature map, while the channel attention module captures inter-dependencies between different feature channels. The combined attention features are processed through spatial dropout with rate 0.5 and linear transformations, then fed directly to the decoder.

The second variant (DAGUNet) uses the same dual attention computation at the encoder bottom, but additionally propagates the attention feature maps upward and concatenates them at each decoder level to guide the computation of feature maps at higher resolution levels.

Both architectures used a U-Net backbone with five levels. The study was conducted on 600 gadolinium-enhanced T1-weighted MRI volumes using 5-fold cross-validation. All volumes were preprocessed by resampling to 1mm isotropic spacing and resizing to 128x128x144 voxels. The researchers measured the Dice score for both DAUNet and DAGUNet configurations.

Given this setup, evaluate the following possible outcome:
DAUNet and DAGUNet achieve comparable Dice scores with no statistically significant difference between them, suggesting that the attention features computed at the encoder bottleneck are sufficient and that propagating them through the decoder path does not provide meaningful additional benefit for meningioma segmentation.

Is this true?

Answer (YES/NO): NO